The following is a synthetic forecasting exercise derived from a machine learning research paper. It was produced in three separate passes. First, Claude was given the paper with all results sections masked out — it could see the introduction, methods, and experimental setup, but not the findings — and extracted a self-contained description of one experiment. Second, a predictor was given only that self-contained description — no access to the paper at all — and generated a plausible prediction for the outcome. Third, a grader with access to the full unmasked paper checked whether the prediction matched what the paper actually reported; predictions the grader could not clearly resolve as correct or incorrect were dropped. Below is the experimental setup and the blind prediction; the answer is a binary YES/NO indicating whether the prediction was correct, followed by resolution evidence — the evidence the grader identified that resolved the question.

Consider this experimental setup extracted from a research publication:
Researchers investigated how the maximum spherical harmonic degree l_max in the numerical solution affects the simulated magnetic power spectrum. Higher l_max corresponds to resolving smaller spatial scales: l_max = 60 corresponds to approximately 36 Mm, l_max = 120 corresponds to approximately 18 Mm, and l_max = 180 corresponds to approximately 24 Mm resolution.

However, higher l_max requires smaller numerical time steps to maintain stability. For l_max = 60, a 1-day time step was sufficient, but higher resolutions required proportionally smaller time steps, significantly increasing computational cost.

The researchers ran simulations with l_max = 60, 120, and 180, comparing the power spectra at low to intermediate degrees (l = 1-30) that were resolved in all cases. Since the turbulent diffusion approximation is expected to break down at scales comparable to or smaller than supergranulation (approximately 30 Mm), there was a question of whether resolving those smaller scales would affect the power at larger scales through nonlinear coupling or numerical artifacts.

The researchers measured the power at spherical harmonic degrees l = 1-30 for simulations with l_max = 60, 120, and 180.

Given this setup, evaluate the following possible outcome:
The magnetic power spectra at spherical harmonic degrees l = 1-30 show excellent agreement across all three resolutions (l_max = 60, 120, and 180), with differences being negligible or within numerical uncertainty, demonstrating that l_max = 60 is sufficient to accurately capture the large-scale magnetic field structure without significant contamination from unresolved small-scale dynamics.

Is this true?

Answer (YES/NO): YES